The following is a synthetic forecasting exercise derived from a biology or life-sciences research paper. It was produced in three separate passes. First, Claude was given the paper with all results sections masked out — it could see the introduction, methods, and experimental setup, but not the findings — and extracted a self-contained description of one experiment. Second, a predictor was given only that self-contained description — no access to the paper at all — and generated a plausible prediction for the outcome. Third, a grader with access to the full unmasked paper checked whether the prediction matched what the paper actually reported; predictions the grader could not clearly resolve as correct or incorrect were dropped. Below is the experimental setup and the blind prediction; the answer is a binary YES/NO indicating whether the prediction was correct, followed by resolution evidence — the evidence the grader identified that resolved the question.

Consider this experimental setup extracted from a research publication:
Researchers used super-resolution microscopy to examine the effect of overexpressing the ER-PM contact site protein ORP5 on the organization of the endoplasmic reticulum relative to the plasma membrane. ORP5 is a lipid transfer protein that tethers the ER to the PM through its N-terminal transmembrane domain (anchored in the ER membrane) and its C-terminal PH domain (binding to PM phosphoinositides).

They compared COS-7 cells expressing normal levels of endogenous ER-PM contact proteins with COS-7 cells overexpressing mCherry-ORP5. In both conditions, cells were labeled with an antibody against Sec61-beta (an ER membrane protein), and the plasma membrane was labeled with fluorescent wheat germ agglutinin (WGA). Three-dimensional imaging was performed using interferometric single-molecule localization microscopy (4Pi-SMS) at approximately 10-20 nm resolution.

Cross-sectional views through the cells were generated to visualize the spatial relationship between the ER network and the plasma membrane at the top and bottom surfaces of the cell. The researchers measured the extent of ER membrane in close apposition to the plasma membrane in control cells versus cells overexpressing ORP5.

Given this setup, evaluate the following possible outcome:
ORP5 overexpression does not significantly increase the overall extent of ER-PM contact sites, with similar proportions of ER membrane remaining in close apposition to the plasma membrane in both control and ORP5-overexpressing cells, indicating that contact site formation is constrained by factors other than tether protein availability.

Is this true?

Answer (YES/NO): NO